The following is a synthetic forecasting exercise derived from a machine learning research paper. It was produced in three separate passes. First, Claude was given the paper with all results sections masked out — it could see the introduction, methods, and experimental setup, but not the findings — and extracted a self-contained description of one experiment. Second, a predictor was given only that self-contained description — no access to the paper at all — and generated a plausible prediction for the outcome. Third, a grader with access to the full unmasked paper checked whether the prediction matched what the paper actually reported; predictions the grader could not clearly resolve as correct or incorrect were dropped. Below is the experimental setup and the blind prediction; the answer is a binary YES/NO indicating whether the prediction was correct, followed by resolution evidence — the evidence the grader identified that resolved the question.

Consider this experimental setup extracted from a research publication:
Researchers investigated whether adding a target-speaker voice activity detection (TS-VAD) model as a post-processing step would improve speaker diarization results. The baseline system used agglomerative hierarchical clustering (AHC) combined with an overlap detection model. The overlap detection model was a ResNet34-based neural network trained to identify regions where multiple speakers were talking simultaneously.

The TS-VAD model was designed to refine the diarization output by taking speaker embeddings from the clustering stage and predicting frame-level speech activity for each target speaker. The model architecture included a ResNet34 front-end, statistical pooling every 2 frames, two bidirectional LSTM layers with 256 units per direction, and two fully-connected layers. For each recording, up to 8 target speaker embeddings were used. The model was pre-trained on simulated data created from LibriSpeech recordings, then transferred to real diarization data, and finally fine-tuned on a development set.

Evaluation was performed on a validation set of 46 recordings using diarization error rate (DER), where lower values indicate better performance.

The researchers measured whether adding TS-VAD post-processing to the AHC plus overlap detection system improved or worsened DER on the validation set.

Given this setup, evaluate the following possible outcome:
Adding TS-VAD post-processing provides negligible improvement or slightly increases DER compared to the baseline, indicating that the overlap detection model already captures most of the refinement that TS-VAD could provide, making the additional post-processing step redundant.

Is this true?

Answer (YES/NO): YES